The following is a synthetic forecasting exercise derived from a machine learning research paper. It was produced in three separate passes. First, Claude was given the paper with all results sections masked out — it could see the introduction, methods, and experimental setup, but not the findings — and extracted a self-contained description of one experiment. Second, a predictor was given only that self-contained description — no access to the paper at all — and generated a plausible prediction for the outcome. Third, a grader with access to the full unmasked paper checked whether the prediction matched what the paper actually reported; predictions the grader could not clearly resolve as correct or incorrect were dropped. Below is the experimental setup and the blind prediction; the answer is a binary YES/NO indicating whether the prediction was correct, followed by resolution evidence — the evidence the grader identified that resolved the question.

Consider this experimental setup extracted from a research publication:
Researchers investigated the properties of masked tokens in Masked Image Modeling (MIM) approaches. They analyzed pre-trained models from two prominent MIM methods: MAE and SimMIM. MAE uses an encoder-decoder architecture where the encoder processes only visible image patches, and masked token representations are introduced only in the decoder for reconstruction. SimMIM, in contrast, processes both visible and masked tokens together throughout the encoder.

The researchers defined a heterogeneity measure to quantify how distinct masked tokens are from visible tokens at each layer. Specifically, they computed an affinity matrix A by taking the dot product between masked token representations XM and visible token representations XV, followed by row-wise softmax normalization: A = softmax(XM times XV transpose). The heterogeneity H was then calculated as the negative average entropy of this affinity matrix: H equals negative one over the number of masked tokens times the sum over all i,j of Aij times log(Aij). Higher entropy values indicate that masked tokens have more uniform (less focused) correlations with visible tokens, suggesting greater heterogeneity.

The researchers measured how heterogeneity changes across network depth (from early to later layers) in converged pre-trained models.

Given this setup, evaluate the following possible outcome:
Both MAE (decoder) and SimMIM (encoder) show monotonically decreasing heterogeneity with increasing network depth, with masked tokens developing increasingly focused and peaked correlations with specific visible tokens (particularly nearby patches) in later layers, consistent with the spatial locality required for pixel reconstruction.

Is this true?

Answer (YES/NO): NO